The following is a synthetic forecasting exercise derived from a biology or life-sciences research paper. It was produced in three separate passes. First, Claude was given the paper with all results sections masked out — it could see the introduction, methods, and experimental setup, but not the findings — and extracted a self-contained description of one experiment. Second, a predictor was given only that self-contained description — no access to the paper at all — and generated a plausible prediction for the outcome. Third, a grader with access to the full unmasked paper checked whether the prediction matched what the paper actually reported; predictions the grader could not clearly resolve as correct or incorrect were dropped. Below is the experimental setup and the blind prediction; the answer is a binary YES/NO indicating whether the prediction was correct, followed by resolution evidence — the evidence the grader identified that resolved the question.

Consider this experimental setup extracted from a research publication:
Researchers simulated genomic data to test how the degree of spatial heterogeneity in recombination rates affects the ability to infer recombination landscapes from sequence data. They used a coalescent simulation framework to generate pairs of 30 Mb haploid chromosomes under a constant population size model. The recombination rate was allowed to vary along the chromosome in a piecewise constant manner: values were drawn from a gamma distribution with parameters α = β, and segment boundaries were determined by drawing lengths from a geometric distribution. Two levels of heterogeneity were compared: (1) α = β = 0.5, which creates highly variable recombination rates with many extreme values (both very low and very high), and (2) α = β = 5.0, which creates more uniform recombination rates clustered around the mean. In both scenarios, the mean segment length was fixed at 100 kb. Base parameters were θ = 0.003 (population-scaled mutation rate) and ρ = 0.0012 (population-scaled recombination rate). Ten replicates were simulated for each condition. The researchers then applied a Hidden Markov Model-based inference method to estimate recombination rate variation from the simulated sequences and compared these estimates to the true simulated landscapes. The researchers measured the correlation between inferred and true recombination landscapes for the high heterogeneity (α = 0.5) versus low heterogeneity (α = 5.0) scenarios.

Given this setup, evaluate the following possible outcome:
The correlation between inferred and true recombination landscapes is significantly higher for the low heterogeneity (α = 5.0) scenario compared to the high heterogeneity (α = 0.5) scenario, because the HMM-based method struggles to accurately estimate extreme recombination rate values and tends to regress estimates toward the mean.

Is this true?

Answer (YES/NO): NO